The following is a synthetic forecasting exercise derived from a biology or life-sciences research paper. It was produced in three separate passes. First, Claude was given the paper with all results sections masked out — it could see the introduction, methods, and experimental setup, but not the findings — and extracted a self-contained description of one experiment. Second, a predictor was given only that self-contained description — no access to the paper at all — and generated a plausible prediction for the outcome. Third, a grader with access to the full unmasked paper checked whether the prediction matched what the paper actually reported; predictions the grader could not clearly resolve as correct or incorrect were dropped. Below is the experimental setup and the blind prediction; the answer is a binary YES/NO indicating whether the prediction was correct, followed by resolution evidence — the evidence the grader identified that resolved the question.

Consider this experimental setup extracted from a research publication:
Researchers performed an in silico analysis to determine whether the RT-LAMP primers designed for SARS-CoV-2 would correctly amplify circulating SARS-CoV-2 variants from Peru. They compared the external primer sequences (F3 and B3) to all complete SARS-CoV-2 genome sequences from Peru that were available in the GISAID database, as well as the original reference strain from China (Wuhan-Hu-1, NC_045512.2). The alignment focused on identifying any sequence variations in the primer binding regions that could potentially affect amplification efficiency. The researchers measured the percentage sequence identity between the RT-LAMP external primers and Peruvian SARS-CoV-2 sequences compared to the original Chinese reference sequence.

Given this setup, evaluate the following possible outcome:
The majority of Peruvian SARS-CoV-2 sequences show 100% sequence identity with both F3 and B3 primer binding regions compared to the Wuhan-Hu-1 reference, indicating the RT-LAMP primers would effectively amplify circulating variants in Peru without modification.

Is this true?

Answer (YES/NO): YES